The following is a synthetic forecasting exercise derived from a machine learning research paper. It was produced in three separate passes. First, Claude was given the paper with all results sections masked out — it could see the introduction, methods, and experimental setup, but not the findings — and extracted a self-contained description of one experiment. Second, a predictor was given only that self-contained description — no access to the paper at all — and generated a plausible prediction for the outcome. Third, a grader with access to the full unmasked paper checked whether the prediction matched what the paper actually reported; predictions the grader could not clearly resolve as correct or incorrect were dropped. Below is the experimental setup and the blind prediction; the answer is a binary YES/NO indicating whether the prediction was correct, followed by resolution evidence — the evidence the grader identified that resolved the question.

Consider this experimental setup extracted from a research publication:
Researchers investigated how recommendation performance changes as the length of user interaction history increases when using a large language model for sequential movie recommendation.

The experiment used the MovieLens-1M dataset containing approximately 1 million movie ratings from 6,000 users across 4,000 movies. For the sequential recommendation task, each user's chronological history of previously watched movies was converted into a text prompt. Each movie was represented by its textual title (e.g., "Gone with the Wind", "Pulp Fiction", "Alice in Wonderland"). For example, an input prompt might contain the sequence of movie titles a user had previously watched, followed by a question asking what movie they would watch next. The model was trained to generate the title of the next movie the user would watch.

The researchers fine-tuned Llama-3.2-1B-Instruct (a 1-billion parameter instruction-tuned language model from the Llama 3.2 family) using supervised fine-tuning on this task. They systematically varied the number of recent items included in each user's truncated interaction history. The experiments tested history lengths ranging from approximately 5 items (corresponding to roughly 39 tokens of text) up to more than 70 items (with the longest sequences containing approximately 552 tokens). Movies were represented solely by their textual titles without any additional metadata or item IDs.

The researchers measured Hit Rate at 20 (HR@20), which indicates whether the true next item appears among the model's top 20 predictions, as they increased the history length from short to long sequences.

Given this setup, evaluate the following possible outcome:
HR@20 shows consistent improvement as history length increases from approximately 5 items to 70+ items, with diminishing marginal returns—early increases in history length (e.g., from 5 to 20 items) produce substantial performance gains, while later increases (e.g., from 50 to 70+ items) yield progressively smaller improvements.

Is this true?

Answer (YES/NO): NO